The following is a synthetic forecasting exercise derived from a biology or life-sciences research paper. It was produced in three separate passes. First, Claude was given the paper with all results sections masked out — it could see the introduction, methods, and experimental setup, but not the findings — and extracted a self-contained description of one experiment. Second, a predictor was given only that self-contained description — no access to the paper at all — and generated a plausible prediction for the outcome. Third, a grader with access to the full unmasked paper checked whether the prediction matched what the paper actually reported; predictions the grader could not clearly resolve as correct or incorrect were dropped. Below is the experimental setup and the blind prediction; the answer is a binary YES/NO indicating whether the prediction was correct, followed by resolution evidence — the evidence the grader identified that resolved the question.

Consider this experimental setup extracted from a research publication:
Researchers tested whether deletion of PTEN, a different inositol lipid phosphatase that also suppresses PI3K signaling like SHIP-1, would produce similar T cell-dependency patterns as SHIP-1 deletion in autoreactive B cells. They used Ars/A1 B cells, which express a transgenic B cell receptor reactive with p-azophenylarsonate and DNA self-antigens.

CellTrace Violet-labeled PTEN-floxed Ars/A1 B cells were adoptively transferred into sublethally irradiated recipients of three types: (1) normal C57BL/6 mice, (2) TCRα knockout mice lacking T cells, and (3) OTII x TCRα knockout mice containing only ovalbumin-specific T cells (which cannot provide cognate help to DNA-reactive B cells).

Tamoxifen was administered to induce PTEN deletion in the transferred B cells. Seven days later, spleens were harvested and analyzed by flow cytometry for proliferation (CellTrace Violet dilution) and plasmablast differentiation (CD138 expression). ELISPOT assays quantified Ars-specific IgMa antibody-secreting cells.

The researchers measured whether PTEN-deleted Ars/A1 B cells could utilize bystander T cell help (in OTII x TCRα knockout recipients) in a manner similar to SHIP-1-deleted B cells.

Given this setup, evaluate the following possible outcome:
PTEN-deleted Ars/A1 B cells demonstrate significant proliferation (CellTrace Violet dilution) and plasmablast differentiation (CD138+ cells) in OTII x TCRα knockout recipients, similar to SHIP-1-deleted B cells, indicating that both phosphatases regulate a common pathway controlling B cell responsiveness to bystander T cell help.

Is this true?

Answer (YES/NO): YES